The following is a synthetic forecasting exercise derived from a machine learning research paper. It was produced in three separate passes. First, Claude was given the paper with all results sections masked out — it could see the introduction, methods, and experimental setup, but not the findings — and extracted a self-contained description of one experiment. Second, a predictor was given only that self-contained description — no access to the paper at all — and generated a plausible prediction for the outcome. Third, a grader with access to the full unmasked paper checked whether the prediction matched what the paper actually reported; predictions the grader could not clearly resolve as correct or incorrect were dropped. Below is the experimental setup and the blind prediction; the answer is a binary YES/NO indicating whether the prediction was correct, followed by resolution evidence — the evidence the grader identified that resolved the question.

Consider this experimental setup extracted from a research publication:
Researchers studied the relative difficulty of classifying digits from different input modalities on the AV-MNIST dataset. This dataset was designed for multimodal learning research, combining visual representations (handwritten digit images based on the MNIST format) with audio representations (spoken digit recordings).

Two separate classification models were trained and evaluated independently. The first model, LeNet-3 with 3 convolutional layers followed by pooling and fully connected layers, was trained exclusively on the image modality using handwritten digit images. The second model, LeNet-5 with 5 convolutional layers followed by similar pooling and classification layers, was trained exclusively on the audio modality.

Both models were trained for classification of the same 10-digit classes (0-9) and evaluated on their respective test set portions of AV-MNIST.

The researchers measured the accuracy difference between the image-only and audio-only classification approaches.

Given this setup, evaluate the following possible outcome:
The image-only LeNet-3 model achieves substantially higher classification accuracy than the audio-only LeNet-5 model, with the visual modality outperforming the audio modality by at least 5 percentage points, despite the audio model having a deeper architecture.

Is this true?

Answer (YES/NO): YES